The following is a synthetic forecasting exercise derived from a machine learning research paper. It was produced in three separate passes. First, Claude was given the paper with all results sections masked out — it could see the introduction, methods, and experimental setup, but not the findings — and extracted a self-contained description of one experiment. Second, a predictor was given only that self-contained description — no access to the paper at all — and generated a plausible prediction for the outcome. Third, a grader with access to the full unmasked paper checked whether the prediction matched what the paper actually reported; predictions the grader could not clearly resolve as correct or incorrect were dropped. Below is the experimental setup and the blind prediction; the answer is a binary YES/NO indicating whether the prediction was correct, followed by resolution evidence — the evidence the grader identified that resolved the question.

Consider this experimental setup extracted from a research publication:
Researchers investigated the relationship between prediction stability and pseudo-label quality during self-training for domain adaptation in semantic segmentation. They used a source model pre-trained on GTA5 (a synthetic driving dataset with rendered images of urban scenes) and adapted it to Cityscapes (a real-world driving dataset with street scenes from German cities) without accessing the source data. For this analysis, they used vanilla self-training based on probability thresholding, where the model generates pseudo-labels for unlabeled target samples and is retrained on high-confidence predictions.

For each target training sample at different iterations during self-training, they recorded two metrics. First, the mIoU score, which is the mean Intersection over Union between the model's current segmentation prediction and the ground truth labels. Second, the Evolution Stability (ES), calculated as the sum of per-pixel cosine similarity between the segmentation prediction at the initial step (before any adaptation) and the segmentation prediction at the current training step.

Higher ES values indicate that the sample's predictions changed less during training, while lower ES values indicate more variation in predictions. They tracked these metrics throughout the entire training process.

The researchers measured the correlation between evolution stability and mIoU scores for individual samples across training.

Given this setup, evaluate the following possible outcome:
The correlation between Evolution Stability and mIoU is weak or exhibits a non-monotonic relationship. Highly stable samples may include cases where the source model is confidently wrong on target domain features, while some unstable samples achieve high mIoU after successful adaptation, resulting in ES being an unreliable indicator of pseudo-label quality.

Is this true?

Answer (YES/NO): NO